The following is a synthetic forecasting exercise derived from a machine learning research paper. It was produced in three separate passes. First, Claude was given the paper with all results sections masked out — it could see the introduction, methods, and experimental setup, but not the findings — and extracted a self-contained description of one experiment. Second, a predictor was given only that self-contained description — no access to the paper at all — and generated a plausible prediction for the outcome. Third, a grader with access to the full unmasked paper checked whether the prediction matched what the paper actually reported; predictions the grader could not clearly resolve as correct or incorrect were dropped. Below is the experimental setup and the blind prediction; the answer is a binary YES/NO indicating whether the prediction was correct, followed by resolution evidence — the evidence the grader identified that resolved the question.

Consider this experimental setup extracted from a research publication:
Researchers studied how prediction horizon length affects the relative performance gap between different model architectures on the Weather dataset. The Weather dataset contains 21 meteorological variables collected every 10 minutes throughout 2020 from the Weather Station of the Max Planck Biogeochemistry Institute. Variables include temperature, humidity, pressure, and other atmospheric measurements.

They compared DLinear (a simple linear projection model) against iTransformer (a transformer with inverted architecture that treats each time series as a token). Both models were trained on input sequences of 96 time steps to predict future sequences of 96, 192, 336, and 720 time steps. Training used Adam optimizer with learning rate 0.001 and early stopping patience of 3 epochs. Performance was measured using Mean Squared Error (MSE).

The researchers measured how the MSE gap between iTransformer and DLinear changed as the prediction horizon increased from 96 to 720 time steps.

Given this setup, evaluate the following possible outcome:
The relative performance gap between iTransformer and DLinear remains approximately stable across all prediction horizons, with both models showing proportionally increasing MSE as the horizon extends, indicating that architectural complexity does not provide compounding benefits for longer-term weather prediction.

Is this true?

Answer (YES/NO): NO